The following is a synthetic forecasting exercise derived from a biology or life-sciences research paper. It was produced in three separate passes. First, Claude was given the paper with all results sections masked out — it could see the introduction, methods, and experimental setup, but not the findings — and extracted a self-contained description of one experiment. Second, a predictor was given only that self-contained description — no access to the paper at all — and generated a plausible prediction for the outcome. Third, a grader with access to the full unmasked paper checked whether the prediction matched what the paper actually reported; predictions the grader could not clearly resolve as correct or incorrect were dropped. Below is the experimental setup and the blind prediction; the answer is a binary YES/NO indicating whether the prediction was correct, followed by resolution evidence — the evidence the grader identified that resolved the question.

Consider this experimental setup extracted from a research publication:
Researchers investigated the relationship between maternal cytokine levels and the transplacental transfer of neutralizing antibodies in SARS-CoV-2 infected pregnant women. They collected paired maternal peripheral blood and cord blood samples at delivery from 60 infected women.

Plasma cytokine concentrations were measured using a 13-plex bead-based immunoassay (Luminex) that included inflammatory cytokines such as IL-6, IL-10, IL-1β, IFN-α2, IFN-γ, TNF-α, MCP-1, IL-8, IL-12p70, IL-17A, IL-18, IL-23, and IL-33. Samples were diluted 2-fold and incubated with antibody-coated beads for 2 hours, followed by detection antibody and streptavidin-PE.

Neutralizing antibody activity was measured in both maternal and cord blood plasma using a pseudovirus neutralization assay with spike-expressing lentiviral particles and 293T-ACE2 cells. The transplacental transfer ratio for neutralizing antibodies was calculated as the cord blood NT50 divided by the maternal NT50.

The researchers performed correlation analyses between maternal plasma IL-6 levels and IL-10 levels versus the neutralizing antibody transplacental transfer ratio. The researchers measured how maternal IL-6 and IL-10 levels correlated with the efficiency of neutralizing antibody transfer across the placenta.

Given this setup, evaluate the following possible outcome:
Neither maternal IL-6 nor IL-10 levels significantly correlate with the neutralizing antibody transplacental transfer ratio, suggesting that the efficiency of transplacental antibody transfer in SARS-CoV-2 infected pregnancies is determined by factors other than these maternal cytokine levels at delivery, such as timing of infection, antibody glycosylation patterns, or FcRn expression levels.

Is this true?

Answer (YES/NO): NO